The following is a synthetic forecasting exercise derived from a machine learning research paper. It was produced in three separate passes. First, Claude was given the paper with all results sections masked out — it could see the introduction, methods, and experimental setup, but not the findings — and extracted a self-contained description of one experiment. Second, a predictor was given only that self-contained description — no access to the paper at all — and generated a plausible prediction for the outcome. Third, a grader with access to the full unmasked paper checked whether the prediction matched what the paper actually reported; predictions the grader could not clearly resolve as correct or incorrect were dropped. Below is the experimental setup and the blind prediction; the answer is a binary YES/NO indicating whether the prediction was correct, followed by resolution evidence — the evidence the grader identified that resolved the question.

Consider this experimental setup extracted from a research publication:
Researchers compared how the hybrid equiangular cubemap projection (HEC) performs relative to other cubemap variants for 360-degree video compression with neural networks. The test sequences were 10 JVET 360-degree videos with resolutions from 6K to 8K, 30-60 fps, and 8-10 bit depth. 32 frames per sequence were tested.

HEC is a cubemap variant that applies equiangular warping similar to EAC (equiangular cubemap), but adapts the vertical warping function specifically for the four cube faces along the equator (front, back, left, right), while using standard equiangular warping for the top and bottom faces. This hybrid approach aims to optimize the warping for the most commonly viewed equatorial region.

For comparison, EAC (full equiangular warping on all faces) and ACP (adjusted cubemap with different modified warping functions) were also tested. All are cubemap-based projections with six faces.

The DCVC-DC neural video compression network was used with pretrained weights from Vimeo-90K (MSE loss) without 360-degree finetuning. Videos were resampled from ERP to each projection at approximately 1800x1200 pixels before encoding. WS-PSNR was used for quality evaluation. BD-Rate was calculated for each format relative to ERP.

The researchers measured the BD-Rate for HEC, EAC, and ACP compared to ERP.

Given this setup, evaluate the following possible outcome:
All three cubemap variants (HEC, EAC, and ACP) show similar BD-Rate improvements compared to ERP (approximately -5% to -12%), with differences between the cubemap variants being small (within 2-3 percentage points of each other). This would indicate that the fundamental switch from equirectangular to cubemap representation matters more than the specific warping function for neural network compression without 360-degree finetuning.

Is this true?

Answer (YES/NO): NO